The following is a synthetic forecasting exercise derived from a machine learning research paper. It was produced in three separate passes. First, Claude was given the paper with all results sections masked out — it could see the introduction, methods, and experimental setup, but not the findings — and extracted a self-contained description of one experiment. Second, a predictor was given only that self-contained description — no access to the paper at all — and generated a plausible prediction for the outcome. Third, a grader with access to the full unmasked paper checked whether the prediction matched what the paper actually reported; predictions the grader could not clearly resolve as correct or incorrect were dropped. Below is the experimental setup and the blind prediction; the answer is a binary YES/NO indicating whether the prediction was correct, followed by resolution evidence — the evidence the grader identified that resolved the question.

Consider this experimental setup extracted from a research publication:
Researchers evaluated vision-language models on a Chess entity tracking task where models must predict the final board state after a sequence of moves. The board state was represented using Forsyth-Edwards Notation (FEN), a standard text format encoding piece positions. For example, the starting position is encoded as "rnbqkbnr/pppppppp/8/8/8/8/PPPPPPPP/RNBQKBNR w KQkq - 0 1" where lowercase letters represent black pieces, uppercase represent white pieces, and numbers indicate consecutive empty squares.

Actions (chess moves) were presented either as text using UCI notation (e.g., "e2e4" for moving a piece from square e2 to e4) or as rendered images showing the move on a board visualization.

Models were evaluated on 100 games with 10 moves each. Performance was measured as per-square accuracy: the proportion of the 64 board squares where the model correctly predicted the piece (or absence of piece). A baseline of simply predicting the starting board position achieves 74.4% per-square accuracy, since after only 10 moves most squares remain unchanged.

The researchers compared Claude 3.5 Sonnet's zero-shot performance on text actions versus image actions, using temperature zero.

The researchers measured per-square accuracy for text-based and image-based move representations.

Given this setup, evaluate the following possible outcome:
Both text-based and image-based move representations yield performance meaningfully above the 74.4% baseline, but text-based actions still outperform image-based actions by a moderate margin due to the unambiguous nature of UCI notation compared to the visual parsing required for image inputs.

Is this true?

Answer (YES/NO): NO